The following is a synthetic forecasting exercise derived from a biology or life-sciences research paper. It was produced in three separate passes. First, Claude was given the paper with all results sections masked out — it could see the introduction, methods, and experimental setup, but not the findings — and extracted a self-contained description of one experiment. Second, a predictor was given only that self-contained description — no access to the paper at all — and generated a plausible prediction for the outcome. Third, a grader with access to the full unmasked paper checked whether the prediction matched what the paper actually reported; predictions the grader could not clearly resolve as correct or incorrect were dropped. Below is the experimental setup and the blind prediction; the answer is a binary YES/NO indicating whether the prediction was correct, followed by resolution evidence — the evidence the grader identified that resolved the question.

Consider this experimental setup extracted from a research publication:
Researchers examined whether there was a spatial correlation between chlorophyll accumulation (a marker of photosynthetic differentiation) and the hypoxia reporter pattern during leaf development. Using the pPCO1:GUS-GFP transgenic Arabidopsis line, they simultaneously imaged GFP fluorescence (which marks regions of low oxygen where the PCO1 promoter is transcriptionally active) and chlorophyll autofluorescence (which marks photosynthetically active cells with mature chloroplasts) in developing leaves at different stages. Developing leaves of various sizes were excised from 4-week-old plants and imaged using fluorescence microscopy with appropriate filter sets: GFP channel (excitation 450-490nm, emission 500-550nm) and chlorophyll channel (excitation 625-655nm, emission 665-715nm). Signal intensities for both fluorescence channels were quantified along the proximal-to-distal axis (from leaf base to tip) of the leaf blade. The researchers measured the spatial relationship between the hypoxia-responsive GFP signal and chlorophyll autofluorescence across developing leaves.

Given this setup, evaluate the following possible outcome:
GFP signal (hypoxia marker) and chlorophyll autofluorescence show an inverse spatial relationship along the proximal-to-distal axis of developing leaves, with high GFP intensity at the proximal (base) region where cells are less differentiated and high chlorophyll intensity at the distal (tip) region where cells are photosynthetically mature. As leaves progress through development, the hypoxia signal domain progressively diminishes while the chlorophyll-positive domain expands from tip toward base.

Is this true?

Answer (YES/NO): YES